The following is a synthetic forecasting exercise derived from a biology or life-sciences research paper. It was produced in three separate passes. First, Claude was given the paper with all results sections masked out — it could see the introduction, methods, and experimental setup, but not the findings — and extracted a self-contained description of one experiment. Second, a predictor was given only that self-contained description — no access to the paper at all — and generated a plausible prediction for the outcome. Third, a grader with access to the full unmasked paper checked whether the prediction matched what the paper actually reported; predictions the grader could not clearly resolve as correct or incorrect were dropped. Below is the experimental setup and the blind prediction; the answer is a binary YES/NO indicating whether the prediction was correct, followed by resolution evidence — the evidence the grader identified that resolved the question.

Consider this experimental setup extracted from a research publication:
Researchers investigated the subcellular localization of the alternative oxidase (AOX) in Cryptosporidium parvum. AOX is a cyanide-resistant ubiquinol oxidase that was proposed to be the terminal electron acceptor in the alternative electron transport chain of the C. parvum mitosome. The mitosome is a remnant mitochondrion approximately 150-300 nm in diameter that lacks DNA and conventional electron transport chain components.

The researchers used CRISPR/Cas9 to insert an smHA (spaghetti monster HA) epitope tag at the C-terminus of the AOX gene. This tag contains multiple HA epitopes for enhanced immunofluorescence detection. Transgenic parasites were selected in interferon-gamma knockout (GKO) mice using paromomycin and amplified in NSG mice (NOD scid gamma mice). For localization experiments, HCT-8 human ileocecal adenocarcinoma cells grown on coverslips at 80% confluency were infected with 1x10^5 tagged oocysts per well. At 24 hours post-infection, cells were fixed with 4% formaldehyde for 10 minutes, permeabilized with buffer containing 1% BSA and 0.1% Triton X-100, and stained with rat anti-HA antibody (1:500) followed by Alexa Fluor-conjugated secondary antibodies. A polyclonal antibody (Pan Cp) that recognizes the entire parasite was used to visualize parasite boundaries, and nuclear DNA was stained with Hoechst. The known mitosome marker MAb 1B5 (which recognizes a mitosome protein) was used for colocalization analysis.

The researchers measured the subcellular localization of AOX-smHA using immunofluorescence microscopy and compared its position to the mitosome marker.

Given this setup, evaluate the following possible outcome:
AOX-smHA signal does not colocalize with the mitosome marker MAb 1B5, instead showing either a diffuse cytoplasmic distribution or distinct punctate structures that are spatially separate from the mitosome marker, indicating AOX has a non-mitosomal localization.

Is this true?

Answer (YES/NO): NO